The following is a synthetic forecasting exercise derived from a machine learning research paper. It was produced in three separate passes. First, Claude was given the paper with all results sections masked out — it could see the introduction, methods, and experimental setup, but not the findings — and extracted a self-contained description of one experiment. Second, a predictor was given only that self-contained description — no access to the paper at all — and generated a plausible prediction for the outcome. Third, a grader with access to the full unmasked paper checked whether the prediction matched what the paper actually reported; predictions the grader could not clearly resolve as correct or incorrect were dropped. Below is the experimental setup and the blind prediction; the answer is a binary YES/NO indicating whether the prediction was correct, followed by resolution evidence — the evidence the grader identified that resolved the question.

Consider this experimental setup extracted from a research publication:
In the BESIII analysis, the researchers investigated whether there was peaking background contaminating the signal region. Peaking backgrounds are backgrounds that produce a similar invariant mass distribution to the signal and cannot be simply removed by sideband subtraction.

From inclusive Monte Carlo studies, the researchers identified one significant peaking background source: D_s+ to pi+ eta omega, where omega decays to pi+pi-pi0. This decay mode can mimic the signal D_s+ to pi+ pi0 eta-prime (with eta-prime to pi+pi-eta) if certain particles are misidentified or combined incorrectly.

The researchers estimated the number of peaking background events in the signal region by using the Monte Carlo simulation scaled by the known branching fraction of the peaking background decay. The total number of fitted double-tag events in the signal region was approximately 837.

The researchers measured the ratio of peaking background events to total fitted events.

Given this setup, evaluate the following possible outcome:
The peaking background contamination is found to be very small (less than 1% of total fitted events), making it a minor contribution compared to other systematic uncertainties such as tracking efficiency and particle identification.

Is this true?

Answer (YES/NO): YES